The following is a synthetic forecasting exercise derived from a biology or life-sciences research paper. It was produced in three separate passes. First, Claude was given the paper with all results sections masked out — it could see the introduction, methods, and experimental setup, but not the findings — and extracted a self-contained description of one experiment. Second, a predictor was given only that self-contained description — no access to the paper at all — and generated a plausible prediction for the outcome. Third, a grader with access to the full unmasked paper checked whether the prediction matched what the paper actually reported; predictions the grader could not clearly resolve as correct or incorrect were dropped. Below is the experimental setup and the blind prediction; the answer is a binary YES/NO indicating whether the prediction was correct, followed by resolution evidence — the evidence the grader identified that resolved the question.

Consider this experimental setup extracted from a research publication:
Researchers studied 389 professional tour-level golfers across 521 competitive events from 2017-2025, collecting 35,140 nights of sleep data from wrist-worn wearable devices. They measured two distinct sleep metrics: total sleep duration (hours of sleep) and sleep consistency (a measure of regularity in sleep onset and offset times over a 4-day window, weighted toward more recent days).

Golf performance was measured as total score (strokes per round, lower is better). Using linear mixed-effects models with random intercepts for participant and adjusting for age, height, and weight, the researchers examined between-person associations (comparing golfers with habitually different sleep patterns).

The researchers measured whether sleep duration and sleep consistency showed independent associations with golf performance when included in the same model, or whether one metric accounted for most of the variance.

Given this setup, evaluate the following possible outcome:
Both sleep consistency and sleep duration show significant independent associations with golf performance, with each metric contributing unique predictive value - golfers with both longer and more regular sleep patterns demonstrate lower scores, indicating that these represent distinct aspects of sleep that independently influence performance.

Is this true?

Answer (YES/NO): YES